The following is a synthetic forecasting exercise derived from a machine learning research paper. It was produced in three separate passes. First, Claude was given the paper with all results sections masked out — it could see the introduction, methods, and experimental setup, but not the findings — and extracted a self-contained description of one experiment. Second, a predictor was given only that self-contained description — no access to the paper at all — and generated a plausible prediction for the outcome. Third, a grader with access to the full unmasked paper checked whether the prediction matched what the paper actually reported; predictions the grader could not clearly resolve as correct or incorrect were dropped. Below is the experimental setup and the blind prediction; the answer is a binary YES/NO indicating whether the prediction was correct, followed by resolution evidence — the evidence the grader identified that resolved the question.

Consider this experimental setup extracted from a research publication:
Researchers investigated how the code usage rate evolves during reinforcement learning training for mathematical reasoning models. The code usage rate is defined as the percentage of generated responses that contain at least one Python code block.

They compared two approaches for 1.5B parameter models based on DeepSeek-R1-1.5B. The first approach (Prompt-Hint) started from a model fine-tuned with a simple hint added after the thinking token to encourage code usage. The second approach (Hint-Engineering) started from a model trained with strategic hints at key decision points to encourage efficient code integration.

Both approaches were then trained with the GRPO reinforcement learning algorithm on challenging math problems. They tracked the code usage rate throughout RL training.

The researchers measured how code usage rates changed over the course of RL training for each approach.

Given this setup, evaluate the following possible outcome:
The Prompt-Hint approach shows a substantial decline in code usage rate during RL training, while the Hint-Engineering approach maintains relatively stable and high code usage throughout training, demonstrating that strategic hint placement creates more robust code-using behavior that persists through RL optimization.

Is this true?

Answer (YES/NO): NO